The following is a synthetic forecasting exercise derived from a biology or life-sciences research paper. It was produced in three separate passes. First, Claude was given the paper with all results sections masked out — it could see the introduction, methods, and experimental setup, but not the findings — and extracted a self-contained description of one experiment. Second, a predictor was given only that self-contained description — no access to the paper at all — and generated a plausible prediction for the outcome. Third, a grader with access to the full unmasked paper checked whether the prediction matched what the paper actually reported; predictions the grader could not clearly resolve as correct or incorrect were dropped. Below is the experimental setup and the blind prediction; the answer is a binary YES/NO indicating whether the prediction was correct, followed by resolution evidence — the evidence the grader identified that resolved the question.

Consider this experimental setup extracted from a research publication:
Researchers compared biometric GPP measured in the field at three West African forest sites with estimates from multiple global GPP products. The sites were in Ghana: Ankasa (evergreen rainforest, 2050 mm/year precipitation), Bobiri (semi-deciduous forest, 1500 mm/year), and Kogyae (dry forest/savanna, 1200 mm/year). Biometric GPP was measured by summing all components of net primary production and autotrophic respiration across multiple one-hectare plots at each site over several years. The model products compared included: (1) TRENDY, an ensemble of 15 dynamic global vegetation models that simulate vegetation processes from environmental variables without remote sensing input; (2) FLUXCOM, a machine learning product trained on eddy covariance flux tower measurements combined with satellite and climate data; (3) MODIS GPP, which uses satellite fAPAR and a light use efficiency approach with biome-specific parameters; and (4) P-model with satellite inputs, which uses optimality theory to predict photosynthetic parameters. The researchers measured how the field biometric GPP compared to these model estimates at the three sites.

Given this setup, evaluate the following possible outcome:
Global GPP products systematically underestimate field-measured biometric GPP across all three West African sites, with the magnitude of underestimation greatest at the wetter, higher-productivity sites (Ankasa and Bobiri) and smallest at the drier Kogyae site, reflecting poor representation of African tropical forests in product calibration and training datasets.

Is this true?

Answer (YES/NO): NO